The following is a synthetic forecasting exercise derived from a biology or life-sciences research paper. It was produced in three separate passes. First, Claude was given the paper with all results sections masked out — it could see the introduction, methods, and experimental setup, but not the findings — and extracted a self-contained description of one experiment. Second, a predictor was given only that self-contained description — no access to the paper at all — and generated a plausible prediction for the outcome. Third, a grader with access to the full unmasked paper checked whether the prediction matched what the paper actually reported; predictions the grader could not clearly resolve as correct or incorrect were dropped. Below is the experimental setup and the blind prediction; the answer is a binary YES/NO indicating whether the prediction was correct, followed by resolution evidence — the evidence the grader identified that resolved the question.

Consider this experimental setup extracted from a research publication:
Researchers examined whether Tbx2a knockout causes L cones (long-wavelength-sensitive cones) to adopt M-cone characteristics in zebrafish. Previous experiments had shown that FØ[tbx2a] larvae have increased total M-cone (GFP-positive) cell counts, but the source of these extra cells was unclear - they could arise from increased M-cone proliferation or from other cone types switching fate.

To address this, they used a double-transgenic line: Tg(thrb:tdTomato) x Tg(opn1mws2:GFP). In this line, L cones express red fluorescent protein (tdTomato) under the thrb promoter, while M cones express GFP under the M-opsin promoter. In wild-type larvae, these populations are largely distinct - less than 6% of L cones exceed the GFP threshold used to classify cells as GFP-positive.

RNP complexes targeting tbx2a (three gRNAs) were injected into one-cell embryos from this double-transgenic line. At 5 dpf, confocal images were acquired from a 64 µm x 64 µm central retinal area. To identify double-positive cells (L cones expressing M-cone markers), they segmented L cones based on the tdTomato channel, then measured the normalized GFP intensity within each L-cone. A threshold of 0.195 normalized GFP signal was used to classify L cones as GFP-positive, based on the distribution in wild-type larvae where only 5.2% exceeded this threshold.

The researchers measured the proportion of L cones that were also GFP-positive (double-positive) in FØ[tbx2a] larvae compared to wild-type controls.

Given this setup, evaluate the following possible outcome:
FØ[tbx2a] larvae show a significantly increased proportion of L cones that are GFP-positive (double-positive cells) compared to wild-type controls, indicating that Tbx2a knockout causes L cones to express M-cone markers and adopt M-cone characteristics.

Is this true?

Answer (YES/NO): YES